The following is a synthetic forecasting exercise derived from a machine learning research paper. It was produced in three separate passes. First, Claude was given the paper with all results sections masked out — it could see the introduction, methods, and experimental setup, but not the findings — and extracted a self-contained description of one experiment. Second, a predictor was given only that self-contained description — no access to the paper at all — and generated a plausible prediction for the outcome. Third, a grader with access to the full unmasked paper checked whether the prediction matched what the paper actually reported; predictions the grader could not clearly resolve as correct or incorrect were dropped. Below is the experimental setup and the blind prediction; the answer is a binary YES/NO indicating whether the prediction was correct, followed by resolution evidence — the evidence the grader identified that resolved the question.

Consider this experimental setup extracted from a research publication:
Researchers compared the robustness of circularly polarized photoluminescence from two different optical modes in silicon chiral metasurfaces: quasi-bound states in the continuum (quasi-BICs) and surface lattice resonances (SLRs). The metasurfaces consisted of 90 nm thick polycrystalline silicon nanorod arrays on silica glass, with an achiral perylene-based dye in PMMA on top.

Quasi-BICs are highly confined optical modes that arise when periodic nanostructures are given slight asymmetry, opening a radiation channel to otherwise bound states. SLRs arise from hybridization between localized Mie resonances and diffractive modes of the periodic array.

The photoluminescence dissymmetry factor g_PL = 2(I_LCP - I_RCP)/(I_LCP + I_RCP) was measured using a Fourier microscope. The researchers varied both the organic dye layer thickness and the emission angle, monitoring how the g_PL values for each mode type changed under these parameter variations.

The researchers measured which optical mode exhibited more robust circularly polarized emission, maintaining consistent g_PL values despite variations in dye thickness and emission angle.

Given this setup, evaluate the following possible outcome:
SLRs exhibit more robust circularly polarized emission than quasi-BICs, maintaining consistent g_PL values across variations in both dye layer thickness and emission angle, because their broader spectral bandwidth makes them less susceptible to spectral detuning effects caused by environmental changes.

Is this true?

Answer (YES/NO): NO